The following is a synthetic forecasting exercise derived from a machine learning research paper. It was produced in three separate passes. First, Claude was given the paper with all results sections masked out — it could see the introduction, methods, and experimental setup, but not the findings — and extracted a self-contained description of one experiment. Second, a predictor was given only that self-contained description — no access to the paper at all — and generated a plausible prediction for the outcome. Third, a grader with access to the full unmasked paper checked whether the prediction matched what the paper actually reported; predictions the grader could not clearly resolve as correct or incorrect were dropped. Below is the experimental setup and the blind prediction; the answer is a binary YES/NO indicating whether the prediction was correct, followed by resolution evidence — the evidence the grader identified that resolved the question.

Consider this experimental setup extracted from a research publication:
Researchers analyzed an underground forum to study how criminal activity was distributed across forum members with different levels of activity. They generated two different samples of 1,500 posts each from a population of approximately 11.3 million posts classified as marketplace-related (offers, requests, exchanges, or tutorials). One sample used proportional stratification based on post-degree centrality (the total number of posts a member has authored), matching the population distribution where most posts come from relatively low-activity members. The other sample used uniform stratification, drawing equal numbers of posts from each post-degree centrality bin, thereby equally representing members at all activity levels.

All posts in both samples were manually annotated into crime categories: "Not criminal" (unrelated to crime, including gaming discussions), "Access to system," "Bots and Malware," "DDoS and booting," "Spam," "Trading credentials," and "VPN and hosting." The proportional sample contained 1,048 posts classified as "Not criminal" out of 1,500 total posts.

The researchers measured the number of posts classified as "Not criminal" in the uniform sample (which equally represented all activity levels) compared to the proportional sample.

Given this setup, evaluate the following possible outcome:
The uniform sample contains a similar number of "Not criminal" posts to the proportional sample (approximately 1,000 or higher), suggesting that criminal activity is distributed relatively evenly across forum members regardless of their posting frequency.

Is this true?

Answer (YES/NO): NO